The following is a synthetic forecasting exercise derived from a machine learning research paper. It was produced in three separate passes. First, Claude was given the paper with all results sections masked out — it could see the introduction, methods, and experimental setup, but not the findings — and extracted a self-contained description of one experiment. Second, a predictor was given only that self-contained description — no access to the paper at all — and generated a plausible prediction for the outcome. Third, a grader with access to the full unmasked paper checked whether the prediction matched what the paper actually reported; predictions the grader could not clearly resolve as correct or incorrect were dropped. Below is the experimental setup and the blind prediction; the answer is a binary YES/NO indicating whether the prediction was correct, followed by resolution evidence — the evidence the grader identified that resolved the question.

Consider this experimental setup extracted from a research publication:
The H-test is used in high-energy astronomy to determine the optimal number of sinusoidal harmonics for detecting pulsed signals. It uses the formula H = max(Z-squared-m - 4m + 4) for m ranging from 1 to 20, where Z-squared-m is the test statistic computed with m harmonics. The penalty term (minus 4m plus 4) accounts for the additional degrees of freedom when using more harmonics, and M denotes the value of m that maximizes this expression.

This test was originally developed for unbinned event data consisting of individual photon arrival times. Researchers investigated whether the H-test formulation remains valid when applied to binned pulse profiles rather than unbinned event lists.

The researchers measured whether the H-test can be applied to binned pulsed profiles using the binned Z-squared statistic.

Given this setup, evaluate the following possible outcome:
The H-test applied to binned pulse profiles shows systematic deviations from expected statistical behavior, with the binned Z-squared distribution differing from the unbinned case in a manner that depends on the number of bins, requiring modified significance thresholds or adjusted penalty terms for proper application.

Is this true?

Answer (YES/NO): NO